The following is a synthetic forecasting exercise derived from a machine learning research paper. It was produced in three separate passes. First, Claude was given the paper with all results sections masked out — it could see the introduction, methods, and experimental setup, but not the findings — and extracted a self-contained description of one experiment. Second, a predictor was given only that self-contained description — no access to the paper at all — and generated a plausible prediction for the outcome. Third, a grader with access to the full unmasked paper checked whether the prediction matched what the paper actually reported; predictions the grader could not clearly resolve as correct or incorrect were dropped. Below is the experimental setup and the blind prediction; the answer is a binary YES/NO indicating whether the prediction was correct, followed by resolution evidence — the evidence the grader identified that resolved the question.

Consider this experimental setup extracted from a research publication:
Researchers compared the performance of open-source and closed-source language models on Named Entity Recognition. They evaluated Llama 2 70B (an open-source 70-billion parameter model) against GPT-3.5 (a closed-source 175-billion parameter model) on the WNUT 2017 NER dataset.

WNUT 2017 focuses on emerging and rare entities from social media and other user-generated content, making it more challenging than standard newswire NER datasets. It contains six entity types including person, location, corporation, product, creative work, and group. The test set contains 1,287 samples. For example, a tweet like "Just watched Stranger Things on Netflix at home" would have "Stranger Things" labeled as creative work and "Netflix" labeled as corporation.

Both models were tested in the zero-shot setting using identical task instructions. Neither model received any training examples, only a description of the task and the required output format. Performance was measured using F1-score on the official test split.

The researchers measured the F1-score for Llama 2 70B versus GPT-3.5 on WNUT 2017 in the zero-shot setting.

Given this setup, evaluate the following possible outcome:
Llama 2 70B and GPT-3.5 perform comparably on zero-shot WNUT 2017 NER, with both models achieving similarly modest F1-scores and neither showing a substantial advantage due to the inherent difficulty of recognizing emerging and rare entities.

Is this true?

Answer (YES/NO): NO